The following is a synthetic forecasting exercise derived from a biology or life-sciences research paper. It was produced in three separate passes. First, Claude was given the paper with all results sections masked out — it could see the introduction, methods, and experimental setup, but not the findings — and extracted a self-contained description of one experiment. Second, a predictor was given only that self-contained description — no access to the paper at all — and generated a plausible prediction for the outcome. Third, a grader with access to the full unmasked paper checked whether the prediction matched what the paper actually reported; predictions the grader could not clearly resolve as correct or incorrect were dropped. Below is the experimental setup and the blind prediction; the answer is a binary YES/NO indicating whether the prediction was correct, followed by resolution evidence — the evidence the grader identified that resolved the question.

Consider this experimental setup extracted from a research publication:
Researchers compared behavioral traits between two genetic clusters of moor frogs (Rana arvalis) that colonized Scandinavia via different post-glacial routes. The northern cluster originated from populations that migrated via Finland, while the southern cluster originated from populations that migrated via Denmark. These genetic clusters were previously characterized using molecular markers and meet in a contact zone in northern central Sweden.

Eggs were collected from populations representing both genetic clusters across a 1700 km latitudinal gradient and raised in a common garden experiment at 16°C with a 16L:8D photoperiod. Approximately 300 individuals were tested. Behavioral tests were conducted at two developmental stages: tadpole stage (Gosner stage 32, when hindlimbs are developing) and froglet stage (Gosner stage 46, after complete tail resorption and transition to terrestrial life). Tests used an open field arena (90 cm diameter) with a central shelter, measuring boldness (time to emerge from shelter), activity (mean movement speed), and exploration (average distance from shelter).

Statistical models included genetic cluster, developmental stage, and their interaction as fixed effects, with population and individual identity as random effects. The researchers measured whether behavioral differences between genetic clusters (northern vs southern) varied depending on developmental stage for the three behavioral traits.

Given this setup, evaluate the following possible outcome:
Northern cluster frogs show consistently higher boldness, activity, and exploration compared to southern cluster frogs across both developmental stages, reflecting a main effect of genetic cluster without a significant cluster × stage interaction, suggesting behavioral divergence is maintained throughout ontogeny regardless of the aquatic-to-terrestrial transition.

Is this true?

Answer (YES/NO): NO